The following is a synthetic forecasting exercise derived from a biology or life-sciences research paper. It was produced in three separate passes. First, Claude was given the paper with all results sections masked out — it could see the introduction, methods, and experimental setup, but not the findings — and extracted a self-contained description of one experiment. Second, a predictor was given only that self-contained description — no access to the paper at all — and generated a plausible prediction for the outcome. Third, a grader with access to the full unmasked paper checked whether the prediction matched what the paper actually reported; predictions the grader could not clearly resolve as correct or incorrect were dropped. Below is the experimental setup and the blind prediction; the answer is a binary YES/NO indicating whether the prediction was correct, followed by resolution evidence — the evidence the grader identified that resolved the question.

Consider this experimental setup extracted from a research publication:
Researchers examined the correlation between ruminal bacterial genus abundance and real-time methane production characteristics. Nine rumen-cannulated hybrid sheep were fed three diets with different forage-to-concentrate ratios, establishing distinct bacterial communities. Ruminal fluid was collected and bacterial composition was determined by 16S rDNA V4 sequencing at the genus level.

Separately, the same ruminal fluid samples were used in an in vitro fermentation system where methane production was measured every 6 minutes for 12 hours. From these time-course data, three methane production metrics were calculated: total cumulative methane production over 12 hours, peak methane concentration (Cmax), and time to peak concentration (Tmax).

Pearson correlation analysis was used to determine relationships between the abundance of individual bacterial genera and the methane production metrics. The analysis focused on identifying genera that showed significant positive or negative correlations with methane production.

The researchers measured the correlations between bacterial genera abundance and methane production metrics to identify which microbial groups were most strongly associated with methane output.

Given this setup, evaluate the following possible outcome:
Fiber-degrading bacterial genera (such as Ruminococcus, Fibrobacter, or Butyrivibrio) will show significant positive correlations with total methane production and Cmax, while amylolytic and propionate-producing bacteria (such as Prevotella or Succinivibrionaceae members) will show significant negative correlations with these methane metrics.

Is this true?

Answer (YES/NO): NO